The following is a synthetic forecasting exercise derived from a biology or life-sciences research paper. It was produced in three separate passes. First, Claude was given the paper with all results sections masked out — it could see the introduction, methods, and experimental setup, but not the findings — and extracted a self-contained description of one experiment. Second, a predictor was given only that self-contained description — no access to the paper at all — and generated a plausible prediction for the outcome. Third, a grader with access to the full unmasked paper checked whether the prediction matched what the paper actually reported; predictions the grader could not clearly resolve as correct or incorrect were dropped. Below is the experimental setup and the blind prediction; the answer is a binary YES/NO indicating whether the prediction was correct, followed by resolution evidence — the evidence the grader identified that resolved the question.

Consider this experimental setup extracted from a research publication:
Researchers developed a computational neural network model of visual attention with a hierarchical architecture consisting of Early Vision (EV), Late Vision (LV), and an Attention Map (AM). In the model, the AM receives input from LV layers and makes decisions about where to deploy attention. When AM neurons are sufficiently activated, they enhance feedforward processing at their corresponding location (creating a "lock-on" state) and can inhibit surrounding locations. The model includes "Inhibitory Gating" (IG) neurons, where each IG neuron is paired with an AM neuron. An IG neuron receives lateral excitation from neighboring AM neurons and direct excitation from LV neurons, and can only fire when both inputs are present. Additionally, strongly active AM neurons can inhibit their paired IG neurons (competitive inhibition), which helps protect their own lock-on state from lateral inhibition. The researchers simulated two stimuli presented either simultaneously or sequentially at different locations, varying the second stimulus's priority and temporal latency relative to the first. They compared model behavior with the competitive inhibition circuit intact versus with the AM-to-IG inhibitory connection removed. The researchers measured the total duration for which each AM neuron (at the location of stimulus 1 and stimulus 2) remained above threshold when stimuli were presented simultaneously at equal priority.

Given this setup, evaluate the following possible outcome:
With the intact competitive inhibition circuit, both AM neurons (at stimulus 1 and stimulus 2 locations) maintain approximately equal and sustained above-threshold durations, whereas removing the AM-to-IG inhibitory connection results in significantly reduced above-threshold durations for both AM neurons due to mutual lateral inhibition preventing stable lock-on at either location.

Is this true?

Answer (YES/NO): YES